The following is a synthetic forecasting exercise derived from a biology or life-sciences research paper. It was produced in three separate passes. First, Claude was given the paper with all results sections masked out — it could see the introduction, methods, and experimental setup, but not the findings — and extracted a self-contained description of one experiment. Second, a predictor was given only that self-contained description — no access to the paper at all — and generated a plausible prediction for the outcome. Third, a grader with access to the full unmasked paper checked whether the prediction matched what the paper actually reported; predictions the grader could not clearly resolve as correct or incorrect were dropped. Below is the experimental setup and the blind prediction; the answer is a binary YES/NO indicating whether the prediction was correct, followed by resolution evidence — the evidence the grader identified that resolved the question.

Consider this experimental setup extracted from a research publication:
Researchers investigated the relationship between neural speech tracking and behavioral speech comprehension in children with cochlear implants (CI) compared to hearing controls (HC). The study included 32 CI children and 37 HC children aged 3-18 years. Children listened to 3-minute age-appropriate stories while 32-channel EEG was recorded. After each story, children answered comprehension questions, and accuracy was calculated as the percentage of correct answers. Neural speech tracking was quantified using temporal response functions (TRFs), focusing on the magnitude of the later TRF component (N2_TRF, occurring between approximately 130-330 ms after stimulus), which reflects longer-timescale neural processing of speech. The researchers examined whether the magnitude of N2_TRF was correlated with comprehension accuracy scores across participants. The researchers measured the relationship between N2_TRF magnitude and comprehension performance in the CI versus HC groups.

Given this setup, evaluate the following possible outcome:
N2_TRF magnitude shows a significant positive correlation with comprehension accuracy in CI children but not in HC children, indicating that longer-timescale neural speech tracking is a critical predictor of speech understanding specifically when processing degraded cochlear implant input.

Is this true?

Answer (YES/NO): NO